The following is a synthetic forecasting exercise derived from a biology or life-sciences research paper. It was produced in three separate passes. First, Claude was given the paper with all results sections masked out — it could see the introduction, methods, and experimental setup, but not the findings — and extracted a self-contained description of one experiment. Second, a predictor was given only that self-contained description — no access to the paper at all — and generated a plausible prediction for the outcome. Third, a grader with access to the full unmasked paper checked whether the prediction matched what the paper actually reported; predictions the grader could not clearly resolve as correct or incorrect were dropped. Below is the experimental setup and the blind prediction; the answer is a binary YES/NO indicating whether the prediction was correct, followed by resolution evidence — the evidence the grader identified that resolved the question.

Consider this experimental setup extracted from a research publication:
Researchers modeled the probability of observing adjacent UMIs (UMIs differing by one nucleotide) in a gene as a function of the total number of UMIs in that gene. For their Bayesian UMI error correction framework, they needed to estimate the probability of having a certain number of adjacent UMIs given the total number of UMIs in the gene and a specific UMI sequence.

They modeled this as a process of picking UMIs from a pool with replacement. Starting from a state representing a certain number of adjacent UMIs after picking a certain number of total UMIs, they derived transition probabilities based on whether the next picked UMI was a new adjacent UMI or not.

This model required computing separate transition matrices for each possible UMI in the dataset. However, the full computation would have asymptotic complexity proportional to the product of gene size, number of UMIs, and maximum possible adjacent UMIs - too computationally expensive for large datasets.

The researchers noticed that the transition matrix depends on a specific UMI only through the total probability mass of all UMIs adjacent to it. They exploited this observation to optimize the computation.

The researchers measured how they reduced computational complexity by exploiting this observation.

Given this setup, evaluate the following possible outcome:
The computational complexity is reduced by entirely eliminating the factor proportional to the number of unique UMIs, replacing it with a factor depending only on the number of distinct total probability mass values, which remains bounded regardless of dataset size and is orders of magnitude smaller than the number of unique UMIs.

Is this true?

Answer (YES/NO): YES